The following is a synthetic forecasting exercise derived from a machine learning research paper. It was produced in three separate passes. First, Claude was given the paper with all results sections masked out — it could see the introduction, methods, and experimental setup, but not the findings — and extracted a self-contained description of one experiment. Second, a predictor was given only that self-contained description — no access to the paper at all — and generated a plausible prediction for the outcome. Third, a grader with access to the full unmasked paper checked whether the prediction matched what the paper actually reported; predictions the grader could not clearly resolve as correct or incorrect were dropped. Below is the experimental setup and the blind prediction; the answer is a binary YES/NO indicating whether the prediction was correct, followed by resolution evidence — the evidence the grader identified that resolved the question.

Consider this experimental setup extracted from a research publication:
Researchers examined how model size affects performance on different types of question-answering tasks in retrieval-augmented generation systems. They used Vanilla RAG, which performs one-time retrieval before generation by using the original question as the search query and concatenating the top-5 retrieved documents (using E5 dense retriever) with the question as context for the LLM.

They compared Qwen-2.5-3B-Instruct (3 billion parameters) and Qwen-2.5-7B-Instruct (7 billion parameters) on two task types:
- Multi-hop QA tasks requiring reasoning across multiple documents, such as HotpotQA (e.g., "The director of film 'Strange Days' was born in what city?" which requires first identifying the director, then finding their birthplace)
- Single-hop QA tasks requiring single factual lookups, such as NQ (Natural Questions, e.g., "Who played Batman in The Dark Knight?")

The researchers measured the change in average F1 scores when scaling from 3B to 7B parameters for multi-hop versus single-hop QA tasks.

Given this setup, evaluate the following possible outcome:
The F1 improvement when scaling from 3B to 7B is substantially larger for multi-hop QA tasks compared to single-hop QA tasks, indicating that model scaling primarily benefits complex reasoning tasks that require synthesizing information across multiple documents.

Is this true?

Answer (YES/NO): YES